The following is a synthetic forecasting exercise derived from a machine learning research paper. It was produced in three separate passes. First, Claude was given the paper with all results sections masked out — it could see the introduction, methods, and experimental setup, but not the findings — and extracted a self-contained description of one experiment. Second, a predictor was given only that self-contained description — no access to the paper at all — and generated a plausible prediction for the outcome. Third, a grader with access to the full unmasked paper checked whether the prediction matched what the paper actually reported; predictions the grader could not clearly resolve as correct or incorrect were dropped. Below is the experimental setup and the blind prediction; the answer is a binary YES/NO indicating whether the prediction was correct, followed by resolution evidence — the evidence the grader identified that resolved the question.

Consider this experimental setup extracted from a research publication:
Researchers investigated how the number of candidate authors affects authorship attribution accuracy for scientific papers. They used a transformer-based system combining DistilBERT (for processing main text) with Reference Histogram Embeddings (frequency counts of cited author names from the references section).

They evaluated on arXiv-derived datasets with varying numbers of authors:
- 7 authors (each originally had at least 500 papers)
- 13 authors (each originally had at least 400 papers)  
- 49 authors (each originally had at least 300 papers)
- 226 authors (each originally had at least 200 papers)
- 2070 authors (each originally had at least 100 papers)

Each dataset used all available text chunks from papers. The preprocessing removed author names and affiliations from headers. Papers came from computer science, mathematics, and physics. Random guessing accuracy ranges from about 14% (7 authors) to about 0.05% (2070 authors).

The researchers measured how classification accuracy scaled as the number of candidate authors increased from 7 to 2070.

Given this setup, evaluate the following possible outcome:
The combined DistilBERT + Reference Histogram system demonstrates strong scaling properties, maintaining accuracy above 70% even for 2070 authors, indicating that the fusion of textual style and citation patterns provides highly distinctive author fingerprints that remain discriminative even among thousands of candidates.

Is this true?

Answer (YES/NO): YES